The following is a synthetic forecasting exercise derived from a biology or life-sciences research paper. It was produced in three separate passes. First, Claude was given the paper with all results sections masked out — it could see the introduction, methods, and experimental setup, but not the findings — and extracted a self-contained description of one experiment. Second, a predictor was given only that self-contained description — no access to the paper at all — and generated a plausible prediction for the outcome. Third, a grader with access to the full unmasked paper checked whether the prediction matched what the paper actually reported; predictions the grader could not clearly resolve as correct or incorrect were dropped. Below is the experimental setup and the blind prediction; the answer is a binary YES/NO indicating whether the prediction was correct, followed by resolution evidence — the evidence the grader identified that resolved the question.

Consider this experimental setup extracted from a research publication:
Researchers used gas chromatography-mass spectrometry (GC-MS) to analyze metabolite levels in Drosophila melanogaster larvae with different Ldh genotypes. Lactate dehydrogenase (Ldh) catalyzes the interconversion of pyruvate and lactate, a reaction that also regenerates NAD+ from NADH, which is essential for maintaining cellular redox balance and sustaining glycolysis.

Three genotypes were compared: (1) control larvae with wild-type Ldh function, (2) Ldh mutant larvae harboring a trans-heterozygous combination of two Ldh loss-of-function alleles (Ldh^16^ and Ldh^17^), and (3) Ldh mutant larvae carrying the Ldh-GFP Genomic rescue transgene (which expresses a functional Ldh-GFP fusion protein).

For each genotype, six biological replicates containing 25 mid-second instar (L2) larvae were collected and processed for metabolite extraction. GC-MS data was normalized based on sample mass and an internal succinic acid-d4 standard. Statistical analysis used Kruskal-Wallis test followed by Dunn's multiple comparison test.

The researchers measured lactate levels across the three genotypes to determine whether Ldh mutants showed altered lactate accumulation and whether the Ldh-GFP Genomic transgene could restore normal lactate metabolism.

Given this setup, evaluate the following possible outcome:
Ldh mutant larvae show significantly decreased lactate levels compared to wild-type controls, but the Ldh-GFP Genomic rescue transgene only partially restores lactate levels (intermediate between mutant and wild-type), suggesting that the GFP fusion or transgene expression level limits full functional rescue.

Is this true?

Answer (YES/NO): YES